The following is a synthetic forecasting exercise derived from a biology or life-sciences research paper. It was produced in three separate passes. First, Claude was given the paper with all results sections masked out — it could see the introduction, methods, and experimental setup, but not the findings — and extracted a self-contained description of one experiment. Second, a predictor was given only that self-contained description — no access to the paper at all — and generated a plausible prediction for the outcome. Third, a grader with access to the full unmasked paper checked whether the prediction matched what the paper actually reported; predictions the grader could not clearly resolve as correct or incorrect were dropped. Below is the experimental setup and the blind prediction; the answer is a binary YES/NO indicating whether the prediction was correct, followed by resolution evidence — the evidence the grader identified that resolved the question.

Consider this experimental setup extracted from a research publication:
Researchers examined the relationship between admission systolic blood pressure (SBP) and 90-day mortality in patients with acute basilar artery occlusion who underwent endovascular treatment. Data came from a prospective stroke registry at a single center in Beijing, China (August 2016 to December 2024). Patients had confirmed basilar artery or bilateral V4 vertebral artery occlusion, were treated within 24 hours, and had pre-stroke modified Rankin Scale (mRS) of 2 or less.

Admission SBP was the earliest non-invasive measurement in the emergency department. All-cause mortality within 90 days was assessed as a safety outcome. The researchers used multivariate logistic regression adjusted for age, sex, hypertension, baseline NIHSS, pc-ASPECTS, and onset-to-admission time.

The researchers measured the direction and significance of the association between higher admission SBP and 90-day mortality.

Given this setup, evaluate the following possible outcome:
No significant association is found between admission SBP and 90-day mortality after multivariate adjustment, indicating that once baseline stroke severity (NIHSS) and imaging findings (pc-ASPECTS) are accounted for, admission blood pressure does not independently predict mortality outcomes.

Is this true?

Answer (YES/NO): NO